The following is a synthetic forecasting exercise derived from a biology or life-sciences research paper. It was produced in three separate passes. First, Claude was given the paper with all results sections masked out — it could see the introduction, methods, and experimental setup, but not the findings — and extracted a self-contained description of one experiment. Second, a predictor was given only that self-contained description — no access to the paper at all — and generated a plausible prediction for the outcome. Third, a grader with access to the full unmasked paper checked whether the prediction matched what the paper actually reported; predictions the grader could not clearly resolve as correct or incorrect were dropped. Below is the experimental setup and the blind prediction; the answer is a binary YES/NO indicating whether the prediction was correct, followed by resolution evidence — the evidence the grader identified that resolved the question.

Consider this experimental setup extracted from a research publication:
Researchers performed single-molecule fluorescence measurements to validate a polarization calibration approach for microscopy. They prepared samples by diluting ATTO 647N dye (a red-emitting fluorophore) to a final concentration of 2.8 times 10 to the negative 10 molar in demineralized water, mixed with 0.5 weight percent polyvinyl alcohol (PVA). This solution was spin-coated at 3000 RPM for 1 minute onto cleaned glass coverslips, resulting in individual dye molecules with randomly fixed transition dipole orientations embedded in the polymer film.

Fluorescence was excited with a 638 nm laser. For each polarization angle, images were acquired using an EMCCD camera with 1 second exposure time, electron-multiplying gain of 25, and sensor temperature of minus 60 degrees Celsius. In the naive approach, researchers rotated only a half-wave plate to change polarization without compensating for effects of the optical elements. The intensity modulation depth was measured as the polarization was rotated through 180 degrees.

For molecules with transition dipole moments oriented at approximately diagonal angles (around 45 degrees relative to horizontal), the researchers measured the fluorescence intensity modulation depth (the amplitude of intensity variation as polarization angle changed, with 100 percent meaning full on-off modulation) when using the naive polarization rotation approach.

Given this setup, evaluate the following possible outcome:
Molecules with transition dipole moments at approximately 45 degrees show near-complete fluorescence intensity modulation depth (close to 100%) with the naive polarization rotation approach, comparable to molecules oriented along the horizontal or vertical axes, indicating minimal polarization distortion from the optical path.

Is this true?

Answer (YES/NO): NO